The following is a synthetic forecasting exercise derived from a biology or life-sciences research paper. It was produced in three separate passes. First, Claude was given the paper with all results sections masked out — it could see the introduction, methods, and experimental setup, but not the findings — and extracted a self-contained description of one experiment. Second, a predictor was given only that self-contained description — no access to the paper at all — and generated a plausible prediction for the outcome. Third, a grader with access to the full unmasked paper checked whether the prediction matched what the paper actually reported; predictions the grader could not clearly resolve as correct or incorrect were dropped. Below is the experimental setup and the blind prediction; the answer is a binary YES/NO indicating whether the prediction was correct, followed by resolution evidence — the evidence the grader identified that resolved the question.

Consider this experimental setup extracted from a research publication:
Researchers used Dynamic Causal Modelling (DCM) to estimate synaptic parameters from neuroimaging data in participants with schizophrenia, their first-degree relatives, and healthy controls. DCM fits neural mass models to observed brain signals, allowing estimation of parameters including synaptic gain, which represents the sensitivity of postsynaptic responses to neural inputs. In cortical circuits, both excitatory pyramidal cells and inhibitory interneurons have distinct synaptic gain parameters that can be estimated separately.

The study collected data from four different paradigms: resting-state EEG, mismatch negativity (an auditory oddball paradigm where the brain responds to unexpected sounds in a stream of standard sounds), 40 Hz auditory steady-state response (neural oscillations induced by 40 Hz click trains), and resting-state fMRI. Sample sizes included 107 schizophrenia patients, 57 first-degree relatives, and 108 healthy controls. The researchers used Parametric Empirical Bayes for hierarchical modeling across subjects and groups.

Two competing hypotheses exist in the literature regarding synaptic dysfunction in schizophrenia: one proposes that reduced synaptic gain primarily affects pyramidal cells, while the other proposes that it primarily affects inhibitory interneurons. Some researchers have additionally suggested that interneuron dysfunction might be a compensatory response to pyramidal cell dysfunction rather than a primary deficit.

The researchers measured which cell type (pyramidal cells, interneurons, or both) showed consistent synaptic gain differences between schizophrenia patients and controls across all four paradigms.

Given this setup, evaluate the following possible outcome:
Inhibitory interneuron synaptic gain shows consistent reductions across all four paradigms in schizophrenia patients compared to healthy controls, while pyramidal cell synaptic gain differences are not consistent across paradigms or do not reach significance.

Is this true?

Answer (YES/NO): NO